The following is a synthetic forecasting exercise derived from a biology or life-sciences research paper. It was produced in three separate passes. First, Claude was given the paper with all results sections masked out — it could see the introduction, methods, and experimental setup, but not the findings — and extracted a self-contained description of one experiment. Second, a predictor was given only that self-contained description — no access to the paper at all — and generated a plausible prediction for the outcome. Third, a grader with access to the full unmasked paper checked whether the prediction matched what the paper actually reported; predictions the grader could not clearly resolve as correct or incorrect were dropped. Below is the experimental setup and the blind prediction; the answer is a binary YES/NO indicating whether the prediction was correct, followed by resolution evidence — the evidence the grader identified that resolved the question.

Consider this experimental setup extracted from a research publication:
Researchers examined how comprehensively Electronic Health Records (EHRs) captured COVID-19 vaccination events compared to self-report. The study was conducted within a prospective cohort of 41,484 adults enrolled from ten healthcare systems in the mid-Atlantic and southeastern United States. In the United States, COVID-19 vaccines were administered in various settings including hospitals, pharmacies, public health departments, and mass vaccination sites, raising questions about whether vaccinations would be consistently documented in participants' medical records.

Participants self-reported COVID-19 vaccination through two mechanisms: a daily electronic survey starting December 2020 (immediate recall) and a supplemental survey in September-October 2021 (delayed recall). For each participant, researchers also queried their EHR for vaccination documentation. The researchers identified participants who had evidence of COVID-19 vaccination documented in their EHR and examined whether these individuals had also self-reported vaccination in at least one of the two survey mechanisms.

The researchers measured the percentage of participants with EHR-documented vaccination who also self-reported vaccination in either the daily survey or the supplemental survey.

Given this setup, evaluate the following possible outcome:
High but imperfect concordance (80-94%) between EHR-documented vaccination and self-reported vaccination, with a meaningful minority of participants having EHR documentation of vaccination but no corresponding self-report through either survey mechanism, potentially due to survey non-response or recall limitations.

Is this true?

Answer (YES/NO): NO